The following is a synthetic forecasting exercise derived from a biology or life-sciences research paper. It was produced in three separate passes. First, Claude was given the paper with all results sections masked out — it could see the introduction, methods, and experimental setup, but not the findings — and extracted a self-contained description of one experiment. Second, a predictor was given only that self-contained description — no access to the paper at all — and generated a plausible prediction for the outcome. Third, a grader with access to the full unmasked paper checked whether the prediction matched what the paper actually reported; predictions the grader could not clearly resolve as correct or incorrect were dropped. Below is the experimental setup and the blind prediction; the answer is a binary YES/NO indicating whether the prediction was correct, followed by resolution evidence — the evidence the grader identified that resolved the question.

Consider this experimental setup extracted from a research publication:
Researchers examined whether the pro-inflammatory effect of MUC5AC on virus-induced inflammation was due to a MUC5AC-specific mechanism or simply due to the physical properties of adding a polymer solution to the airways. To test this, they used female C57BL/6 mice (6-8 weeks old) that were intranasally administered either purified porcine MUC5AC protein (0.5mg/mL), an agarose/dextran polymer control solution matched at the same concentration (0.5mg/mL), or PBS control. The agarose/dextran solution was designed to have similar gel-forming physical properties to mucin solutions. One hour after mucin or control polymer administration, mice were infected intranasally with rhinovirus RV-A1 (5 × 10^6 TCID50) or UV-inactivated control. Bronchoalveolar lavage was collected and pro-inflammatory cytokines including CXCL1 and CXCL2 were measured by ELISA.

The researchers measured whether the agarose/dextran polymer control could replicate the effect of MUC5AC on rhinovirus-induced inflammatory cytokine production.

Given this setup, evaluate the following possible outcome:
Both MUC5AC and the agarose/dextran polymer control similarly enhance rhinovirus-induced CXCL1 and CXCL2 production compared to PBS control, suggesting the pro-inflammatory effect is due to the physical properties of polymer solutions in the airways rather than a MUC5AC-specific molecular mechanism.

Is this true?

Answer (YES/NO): NO